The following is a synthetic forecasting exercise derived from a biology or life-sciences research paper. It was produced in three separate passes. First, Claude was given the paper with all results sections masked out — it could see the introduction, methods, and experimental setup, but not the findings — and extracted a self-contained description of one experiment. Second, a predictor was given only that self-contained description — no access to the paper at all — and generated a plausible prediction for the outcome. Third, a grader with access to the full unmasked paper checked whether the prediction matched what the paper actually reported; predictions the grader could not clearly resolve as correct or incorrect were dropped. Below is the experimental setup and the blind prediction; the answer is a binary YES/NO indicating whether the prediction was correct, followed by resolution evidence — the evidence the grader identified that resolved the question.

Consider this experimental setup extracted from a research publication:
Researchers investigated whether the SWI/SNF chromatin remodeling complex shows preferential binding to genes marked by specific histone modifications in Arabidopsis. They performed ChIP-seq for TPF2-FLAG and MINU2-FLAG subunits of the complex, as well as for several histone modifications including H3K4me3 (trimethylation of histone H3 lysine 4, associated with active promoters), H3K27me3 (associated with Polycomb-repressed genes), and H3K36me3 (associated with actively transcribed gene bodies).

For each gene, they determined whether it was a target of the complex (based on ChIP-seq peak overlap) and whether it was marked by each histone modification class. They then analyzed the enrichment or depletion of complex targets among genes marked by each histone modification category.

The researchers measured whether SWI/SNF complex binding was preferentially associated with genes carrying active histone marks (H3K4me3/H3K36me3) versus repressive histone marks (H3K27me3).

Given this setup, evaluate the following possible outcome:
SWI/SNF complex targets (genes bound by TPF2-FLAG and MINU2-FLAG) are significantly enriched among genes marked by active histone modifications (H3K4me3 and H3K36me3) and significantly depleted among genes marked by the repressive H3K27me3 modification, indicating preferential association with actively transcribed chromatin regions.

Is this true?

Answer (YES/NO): YES